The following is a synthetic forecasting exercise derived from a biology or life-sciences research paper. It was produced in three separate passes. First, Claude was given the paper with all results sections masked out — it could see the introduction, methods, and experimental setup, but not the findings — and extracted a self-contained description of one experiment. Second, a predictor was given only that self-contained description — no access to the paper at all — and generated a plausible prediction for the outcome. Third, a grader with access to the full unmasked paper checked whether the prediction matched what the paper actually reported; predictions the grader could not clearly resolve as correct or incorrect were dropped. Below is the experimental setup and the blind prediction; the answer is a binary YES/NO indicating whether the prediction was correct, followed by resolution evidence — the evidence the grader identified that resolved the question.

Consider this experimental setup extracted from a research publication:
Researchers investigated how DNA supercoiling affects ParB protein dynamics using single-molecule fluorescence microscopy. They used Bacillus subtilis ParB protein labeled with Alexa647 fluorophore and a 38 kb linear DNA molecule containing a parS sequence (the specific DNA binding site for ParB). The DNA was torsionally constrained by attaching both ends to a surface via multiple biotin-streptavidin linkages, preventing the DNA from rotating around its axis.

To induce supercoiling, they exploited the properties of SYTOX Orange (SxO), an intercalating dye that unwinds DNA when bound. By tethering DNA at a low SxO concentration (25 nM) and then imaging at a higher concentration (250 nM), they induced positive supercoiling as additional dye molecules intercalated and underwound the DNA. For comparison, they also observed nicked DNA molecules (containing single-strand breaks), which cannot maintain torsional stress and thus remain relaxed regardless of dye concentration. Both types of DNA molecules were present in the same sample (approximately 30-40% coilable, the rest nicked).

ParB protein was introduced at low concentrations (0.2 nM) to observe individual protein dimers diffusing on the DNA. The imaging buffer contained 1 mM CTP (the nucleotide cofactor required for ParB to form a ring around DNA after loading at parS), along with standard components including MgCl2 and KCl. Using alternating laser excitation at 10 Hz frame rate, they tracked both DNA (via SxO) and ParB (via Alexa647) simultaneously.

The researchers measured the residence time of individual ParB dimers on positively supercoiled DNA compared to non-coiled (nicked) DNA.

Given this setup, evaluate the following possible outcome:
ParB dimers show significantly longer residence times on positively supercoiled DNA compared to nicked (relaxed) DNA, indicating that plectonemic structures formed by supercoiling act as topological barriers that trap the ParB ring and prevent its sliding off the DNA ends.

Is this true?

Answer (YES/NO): NO